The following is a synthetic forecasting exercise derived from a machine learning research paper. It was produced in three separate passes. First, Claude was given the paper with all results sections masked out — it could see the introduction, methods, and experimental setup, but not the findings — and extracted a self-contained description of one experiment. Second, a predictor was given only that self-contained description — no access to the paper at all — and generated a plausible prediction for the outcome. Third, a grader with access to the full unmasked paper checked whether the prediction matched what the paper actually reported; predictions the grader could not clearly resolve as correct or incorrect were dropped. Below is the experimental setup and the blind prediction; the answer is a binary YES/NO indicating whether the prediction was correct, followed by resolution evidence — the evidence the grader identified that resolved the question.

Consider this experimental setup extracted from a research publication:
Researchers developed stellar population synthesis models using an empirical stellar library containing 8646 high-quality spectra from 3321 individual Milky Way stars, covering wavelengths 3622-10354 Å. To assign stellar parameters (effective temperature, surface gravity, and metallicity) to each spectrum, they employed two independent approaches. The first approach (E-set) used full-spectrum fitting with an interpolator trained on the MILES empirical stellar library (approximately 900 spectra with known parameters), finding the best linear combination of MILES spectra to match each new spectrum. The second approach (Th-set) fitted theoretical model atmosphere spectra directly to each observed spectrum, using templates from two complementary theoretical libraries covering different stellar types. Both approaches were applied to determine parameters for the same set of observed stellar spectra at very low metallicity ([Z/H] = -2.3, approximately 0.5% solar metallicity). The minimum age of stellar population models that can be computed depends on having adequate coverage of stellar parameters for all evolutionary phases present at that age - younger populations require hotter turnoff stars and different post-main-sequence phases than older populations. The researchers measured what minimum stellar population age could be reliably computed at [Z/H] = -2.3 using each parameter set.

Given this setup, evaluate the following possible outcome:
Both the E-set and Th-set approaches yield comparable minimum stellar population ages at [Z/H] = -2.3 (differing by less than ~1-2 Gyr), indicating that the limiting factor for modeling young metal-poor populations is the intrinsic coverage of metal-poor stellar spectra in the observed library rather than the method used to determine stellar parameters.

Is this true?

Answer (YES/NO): NO